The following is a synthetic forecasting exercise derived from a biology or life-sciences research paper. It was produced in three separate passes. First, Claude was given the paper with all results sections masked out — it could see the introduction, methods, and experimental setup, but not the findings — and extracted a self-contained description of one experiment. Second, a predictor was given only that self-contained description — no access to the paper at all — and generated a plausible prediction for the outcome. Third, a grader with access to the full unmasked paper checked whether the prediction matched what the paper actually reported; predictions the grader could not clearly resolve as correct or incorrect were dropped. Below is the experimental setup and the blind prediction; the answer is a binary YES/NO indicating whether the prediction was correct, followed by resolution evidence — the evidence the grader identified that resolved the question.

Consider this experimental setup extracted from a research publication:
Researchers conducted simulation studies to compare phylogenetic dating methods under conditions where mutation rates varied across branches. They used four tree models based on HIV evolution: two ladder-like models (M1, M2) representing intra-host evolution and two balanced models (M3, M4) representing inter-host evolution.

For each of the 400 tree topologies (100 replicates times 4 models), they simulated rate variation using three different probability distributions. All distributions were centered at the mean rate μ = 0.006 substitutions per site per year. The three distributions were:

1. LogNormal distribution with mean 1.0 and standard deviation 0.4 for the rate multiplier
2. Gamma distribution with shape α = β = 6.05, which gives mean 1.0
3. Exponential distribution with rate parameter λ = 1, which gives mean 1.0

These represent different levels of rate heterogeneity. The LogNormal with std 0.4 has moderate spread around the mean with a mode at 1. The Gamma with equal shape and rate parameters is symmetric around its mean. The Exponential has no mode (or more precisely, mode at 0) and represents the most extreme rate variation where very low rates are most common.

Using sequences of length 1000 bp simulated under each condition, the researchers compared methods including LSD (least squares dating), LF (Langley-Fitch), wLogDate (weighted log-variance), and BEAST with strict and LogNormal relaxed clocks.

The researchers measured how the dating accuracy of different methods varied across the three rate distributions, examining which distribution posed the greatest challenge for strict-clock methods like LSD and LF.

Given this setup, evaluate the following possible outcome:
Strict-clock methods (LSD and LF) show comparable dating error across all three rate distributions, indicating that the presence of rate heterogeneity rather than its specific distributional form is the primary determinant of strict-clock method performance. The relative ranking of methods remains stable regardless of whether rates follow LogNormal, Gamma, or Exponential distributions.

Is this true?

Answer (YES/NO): NO